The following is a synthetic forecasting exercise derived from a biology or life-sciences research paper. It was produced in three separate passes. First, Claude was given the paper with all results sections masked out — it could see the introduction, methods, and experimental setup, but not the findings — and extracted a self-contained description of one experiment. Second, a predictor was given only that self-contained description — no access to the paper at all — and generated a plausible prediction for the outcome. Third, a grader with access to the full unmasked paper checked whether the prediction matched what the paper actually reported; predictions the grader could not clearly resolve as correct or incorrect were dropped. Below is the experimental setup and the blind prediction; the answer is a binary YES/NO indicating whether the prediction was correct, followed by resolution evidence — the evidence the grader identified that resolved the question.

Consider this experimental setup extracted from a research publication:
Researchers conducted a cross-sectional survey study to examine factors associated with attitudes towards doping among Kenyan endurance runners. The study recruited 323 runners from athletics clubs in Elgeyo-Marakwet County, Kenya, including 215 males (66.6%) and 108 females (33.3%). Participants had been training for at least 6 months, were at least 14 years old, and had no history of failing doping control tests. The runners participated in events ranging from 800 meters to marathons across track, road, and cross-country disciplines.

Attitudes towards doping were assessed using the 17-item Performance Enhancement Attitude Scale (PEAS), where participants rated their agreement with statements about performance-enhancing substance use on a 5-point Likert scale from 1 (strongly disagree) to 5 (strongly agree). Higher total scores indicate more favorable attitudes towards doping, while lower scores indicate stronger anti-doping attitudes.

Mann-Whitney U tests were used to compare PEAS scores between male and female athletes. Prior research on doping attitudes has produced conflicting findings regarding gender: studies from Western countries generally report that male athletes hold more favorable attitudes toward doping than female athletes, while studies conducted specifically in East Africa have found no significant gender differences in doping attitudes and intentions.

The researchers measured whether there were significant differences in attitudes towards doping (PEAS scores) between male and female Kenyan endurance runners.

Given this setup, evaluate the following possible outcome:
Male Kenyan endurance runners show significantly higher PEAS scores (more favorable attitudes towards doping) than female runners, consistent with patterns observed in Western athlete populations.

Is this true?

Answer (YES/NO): NO